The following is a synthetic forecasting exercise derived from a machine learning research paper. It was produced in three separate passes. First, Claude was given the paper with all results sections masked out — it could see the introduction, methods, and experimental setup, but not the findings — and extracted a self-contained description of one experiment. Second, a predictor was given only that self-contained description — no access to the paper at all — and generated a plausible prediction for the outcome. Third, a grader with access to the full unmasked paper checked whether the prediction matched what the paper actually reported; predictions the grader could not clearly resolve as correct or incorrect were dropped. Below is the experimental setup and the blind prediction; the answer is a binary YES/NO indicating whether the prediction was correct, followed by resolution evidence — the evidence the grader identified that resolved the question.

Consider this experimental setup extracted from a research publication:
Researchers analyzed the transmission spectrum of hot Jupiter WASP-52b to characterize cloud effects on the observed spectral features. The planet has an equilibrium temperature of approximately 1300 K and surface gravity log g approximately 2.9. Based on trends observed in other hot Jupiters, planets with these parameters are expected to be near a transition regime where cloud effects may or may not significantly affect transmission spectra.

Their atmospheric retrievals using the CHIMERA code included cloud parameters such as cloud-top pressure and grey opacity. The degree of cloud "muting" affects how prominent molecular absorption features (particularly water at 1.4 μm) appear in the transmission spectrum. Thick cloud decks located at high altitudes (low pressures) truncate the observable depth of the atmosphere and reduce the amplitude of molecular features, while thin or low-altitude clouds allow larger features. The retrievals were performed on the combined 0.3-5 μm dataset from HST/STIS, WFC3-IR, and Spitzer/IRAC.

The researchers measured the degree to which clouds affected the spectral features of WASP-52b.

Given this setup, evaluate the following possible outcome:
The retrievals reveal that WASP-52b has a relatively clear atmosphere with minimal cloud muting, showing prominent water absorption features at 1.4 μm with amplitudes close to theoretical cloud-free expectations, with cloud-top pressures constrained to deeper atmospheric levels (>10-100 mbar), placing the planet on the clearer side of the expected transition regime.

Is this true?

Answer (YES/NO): NO